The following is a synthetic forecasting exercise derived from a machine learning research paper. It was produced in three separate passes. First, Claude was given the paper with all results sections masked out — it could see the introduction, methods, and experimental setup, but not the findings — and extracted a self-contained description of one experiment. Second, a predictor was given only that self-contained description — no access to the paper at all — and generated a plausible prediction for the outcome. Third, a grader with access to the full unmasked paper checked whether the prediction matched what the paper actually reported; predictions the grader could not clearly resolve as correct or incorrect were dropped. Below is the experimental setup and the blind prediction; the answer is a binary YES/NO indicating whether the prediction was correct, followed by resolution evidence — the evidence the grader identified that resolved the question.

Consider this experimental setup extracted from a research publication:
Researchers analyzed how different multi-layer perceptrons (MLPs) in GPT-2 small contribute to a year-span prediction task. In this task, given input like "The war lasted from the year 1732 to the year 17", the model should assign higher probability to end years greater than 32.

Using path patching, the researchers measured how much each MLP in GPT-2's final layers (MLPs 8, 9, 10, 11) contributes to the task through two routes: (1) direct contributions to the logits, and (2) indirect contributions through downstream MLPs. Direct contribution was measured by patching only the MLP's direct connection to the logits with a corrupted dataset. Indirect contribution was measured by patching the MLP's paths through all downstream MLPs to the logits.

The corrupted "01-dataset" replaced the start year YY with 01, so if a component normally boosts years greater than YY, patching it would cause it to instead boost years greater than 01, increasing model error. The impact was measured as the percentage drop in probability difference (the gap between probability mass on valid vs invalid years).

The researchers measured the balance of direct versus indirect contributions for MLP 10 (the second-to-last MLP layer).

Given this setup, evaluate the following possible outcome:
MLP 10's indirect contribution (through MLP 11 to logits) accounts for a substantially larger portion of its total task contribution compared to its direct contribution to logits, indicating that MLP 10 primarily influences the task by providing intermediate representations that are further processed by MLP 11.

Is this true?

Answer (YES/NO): NO